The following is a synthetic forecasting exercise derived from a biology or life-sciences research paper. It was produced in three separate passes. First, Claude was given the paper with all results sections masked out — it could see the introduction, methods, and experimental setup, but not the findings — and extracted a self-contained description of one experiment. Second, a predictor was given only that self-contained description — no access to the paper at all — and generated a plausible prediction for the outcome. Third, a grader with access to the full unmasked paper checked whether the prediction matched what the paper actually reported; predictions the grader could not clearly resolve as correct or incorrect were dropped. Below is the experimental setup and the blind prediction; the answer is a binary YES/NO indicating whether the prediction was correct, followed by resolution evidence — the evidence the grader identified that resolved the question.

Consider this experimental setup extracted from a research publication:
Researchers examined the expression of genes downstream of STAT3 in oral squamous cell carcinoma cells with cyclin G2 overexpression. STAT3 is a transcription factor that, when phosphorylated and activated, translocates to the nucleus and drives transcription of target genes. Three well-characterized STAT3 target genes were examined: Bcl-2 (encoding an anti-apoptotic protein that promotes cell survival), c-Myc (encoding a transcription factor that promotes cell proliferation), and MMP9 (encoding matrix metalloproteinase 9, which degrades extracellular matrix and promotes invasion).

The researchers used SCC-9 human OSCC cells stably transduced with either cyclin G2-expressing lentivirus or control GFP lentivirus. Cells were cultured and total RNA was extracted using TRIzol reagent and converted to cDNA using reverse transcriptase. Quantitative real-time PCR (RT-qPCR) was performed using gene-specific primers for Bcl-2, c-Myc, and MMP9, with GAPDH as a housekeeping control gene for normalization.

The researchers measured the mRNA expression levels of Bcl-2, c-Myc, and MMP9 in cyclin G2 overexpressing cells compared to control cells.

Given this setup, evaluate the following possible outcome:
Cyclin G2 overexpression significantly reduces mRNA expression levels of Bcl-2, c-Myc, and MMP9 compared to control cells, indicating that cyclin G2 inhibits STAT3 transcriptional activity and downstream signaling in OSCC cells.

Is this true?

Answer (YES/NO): YES